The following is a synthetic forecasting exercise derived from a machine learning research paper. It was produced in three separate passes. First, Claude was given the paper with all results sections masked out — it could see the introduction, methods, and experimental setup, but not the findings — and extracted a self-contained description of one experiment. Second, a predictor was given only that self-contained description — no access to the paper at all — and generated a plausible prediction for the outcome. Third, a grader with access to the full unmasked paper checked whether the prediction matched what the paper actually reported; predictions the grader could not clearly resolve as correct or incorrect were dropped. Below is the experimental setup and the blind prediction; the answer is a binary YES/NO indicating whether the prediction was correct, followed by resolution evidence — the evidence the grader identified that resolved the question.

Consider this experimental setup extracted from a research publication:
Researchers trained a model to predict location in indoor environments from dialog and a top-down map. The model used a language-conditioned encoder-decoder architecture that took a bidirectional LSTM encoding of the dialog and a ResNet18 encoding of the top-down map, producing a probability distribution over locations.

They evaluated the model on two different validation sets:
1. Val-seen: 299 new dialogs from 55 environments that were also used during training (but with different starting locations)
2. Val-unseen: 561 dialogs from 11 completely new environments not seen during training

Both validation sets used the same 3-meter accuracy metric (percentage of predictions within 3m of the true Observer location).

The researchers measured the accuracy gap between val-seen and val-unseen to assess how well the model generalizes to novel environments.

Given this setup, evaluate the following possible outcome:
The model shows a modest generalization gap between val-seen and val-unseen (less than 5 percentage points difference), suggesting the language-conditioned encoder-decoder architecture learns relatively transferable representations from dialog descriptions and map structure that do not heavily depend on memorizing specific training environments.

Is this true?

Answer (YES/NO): NO